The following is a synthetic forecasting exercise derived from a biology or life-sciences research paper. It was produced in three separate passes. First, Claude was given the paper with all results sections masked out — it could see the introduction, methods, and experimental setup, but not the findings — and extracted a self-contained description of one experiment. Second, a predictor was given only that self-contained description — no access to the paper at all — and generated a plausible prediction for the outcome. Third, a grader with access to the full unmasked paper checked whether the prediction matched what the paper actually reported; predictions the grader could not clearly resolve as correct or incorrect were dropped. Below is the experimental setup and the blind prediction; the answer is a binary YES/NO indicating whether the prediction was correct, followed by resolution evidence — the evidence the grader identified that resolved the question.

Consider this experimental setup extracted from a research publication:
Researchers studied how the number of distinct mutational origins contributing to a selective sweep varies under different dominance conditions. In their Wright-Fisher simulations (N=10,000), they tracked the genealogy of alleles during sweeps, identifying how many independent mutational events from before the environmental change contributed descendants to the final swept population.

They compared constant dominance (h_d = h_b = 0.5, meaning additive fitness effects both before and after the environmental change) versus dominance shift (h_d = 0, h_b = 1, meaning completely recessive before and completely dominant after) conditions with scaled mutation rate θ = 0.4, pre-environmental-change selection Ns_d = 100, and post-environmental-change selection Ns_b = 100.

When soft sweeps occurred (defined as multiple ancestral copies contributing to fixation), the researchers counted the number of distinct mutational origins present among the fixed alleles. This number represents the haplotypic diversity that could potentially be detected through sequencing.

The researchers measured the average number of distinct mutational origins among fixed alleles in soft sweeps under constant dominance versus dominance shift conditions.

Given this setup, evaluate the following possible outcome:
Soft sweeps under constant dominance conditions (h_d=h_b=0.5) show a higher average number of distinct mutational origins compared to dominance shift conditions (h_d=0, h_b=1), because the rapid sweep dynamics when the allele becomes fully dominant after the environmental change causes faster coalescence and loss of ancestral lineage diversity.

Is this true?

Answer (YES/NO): NO